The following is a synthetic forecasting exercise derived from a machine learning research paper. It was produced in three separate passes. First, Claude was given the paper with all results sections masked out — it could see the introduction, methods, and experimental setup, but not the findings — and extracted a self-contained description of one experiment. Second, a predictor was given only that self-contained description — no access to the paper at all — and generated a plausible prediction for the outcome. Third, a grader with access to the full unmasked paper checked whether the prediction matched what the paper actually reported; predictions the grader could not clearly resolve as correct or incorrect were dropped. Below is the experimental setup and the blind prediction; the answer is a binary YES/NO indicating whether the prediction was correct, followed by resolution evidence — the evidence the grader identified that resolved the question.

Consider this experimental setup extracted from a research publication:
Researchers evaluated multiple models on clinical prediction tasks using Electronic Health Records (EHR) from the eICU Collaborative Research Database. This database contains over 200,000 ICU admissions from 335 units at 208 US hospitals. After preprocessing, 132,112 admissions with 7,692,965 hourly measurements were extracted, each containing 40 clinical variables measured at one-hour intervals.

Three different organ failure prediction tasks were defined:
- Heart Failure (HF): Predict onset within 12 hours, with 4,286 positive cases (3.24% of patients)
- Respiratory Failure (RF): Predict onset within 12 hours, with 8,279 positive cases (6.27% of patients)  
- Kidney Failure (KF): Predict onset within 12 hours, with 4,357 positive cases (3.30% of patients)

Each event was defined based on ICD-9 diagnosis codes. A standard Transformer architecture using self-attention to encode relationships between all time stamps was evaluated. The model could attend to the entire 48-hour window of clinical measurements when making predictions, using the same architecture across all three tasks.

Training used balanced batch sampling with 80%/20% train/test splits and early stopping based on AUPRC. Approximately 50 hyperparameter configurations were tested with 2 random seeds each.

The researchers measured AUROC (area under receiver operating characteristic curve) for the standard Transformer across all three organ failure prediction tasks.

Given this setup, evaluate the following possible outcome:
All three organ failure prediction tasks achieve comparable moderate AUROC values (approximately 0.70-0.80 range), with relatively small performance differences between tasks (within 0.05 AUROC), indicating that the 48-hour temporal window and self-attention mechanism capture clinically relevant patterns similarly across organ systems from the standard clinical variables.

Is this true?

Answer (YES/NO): NO